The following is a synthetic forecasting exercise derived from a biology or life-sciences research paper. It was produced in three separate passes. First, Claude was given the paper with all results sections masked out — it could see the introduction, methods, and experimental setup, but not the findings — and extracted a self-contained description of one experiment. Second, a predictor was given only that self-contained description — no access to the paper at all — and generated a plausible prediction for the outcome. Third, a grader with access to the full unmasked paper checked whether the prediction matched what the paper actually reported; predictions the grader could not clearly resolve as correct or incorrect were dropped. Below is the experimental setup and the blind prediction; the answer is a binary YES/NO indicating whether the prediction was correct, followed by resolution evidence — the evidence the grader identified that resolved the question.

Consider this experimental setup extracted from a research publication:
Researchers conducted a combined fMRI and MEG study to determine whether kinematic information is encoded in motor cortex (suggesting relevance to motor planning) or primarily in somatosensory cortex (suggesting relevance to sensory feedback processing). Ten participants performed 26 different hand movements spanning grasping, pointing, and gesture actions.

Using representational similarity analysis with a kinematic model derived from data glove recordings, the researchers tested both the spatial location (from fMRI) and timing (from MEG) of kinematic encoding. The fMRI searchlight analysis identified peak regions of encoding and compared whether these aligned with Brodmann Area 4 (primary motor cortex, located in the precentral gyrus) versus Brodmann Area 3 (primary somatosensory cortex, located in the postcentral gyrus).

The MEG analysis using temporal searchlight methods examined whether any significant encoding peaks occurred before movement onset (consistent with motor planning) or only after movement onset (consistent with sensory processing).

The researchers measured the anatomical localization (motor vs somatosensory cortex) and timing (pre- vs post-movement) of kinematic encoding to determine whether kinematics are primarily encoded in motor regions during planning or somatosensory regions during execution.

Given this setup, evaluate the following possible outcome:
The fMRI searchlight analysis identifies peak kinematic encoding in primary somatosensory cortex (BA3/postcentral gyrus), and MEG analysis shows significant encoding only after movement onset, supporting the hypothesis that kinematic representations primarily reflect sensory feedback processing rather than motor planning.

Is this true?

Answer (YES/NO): NO